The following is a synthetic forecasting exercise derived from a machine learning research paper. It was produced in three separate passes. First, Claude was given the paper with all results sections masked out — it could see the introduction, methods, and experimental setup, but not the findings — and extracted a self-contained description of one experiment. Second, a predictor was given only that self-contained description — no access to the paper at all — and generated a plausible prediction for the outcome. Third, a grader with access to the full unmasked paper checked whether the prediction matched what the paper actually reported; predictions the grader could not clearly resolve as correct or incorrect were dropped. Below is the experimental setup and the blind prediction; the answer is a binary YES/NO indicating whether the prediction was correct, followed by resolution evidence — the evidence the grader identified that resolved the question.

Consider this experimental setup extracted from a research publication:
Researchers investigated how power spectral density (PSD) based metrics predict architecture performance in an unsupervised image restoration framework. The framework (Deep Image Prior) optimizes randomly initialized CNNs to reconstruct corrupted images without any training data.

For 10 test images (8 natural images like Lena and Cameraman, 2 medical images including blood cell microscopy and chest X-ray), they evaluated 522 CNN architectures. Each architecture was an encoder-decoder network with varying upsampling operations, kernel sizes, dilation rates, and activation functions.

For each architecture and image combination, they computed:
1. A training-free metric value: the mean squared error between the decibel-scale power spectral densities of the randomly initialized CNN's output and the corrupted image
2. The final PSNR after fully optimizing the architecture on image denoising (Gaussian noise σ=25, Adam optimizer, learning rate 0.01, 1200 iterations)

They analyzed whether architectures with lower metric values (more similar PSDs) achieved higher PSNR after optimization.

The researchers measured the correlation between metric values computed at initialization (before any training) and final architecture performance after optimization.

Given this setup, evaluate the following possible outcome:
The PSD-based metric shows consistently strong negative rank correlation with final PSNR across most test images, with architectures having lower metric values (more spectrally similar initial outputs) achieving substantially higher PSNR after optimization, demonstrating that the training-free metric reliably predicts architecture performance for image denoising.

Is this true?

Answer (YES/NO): NO